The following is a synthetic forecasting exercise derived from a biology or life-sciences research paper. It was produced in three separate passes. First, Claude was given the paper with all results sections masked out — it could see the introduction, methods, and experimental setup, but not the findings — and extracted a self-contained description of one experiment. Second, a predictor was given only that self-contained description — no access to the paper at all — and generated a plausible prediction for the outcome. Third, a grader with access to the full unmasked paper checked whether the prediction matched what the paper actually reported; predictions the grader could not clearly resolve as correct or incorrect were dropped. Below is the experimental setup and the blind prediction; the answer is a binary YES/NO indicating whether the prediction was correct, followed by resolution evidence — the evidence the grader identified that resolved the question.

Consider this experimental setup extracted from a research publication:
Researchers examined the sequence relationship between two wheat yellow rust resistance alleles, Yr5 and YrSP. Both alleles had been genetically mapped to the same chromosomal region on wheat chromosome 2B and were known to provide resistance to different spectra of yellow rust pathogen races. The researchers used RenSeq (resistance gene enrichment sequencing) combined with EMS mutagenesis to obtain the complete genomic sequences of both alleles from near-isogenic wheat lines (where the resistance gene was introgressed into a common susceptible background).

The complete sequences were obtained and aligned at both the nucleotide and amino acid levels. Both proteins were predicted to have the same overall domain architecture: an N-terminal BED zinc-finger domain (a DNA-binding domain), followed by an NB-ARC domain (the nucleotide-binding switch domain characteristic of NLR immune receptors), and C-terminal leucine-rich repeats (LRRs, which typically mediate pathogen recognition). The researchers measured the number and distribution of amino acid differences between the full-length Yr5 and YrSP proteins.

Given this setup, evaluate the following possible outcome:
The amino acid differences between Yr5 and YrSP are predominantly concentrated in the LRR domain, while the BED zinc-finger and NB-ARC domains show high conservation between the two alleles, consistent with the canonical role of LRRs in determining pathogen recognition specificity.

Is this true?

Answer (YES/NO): NO